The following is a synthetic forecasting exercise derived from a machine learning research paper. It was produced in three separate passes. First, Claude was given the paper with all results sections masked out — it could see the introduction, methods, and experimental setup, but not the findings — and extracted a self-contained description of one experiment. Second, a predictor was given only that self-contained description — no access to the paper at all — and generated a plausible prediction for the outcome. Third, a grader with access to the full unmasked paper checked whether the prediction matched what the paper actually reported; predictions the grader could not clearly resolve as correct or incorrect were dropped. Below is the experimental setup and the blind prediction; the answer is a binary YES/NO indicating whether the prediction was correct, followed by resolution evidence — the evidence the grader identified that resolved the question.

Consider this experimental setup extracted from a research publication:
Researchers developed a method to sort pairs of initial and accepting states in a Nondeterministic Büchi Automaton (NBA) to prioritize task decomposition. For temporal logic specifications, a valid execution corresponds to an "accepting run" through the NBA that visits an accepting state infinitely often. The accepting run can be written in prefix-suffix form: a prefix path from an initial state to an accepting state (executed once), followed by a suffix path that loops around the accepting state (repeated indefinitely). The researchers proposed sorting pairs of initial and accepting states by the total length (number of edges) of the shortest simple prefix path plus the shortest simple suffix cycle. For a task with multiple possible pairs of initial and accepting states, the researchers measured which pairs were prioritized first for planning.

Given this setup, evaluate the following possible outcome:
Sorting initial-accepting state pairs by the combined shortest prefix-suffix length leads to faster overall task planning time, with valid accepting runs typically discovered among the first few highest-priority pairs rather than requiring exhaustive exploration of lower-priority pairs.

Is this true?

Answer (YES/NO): YES